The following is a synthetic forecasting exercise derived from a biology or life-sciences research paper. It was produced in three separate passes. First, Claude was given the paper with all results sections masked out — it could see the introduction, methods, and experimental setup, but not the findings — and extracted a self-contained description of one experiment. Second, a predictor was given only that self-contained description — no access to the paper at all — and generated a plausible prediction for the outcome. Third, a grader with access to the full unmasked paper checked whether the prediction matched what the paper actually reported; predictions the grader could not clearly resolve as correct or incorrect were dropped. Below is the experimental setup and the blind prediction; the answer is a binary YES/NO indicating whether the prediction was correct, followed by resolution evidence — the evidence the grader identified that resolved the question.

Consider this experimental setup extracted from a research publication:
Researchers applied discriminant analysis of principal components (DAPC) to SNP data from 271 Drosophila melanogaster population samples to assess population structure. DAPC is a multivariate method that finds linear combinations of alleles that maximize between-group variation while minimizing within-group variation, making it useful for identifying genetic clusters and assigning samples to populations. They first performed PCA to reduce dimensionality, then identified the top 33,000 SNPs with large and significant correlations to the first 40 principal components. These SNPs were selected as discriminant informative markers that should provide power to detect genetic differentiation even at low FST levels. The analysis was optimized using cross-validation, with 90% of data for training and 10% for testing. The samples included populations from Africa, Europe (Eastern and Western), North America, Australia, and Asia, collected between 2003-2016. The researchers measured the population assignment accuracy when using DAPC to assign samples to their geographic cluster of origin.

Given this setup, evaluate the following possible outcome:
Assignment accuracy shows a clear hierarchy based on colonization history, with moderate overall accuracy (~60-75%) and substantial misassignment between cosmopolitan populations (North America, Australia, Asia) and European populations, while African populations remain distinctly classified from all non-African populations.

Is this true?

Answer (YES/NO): NO